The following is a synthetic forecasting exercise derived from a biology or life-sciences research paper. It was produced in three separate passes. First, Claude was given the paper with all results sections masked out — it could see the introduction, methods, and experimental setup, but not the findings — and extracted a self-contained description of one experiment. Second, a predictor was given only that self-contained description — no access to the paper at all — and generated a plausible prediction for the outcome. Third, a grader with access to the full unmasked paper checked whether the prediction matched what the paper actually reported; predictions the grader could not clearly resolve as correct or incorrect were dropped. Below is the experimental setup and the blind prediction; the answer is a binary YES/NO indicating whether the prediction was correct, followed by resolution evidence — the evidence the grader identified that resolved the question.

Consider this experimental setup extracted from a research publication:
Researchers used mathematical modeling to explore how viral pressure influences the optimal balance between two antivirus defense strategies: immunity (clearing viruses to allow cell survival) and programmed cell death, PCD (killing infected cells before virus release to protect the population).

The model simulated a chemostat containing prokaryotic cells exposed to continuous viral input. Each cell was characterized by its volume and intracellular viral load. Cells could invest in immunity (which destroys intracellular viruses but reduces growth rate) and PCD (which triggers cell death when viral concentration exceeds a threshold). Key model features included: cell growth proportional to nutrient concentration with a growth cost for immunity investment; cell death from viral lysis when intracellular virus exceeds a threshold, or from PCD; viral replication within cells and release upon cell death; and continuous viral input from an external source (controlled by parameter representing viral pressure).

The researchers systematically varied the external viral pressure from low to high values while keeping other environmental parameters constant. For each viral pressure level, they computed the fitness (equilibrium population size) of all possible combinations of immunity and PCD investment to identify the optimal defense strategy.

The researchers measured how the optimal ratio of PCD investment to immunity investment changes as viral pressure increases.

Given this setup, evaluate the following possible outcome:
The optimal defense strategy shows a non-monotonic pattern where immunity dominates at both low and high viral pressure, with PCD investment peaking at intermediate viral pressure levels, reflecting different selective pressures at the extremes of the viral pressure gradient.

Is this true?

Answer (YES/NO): NO